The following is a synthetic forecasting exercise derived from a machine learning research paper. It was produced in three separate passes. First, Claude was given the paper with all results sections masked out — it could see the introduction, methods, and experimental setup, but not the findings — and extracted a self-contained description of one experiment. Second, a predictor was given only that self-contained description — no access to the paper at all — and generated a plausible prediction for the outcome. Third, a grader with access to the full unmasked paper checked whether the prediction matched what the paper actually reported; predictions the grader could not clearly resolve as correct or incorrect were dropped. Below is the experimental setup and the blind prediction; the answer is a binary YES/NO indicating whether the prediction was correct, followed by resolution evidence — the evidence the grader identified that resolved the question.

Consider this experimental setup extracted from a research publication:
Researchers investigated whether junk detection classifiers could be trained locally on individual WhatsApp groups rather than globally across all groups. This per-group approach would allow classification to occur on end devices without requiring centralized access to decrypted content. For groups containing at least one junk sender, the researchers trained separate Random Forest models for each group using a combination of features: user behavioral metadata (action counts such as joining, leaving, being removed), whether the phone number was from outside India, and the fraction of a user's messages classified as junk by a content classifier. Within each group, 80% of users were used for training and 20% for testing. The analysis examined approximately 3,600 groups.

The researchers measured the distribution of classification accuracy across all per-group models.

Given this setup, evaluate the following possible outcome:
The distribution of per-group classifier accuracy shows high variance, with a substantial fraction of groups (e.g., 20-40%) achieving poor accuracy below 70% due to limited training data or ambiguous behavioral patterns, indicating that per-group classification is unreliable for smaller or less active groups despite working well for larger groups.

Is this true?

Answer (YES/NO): NO